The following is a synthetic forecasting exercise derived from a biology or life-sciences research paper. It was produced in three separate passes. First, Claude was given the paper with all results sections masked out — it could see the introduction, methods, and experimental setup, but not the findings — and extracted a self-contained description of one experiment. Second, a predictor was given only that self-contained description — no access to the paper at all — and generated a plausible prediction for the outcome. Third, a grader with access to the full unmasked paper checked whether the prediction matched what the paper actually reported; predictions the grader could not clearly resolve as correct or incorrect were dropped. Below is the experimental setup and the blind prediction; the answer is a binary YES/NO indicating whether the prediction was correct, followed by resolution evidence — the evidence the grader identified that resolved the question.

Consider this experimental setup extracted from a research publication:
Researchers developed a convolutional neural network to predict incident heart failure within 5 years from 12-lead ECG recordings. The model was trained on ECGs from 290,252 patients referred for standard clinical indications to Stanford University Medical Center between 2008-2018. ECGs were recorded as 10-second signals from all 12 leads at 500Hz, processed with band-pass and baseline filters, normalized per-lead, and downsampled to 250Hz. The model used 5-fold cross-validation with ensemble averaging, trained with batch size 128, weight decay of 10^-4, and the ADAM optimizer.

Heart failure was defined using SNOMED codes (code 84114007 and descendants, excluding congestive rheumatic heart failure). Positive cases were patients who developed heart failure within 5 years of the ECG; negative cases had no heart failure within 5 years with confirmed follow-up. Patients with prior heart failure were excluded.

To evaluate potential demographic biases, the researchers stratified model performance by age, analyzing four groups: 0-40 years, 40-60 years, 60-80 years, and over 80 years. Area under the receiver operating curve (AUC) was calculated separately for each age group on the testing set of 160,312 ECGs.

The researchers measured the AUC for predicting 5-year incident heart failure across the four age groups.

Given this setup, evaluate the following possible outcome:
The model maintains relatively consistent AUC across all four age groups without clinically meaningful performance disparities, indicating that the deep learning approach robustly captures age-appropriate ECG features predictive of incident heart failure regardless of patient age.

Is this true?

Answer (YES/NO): NO